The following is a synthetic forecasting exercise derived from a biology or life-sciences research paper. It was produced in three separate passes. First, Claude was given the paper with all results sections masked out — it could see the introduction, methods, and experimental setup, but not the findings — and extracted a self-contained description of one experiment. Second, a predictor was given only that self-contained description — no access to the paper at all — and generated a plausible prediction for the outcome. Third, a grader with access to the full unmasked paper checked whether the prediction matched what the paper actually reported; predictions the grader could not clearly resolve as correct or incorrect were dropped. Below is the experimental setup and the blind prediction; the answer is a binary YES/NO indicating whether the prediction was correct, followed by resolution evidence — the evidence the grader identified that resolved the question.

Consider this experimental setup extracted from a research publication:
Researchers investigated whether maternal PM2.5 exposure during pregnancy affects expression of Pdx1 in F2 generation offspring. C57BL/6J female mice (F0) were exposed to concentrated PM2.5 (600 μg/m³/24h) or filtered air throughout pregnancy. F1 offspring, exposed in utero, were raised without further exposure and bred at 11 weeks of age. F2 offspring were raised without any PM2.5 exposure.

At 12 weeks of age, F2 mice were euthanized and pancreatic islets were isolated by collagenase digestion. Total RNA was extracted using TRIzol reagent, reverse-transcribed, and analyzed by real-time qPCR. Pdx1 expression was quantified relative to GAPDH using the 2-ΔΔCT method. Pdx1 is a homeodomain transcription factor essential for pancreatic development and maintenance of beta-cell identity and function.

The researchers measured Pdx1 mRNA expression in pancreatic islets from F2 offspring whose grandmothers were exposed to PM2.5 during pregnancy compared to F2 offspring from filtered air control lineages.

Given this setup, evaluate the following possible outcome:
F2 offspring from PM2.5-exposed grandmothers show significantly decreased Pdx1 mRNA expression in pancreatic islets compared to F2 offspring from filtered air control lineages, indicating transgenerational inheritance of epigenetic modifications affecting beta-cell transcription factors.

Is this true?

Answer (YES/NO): YES